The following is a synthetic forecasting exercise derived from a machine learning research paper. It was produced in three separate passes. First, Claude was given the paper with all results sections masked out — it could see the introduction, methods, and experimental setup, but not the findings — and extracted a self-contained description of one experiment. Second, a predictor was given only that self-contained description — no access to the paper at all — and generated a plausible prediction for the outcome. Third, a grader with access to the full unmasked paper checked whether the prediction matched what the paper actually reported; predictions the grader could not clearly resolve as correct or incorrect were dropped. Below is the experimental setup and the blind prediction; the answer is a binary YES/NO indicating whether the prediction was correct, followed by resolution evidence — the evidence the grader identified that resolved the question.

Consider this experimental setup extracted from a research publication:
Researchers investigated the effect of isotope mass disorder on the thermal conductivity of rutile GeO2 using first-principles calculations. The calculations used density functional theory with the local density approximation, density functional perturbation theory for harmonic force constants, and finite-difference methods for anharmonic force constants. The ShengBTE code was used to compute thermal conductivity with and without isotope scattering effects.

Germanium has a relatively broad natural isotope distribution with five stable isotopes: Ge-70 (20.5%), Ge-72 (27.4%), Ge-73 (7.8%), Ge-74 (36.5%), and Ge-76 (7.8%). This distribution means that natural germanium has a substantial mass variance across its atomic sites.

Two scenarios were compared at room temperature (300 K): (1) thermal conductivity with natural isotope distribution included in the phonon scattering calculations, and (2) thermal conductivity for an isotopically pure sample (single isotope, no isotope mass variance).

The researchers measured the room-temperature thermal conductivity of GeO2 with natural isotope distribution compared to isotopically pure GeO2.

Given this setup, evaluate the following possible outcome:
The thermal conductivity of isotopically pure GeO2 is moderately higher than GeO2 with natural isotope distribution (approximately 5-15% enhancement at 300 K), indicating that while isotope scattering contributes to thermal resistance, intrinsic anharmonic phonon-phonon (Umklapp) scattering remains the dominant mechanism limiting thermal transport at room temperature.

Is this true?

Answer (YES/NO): YES